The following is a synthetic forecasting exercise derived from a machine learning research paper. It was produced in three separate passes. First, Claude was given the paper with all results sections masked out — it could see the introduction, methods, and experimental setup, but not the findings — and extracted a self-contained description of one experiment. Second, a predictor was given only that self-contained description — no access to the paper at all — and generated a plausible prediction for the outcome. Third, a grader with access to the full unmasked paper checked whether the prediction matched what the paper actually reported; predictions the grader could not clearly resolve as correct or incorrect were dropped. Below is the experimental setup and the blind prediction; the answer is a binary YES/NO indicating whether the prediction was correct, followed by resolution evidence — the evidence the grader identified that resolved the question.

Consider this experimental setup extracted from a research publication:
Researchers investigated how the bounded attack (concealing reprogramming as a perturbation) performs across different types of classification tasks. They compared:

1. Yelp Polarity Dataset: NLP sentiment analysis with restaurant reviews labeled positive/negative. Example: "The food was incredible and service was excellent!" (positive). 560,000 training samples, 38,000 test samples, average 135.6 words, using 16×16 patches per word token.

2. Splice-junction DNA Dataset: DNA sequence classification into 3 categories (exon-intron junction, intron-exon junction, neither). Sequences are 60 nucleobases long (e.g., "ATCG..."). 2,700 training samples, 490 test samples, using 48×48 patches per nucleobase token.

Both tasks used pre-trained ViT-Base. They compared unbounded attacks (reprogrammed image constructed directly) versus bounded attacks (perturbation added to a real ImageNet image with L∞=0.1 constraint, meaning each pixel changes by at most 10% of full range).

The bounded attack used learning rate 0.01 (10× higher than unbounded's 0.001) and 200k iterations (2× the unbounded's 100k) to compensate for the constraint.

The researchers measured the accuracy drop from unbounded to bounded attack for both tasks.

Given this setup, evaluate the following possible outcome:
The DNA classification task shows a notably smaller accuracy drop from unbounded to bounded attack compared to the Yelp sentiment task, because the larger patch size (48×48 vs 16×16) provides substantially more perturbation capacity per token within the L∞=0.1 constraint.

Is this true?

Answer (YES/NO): YES